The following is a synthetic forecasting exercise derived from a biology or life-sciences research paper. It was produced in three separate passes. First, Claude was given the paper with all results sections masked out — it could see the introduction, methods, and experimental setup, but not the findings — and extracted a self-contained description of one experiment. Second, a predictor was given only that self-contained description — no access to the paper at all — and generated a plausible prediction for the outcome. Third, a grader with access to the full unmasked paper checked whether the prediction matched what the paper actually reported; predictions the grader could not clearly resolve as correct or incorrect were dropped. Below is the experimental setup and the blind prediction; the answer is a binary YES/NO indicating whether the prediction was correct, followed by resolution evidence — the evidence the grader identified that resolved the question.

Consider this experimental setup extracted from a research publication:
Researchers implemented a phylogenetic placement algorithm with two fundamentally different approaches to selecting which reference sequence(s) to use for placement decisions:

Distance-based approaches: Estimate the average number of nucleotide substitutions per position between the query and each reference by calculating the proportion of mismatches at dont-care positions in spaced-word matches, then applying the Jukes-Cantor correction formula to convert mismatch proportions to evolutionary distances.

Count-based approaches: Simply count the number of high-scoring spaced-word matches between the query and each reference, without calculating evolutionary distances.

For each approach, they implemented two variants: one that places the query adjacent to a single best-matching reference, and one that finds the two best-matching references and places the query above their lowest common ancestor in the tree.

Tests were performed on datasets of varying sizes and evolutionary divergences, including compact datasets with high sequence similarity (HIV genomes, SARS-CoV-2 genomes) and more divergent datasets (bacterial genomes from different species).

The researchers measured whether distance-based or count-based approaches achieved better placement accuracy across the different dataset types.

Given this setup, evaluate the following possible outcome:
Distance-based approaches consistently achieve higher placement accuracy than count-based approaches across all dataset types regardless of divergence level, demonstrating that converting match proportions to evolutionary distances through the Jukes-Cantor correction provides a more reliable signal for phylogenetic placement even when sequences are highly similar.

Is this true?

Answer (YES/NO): NO